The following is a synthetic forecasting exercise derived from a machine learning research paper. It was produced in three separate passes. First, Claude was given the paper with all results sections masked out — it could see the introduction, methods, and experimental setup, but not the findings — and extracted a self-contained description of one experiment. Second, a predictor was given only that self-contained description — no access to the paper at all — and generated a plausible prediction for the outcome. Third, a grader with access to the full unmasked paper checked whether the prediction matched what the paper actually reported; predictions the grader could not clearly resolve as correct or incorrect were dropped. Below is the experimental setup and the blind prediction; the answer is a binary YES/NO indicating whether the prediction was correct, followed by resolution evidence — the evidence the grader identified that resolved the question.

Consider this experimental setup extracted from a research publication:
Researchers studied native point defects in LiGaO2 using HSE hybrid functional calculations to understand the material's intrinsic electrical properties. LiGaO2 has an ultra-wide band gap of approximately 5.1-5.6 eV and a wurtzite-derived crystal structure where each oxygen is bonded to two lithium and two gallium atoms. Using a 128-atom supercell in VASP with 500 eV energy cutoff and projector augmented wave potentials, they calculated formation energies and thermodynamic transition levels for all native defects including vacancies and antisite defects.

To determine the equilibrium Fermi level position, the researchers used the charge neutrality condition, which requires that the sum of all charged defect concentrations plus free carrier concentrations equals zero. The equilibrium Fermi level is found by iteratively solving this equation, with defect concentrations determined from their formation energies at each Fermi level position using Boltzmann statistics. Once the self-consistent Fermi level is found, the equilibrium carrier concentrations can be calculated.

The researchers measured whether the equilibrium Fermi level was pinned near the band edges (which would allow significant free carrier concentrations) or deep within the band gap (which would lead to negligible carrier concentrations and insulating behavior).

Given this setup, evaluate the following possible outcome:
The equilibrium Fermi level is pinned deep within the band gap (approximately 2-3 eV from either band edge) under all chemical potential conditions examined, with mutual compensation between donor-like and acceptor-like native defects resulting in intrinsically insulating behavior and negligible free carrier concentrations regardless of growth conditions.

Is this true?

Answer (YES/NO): YES